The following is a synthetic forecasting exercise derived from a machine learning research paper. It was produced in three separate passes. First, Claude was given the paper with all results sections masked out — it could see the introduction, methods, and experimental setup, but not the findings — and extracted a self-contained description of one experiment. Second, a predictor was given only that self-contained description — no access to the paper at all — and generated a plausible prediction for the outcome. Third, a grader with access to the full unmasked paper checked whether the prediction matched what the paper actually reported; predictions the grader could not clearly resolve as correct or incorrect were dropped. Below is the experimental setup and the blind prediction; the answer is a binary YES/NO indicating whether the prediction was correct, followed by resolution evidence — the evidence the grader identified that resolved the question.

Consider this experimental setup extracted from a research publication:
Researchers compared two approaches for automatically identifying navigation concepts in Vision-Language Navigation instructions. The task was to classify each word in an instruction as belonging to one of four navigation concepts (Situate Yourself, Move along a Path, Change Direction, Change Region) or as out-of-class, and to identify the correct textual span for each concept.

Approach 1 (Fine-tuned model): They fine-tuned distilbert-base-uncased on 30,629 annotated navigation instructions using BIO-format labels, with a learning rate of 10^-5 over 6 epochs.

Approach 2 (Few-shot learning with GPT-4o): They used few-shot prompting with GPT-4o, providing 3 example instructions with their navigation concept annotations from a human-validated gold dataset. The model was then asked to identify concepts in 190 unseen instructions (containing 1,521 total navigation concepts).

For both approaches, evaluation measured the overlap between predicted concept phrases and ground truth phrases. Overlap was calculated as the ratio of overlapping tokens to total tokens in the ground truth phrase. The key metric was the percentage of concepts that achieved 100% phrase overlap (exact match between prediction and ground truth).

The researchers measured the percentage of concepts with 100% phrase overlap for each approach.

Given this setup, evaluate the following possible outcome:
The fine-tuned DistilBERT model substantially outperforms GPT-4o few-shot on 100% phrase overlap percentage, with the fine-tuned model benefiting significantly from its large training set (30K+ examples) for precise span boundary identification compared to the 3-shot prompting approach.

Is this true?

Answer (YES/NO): YES